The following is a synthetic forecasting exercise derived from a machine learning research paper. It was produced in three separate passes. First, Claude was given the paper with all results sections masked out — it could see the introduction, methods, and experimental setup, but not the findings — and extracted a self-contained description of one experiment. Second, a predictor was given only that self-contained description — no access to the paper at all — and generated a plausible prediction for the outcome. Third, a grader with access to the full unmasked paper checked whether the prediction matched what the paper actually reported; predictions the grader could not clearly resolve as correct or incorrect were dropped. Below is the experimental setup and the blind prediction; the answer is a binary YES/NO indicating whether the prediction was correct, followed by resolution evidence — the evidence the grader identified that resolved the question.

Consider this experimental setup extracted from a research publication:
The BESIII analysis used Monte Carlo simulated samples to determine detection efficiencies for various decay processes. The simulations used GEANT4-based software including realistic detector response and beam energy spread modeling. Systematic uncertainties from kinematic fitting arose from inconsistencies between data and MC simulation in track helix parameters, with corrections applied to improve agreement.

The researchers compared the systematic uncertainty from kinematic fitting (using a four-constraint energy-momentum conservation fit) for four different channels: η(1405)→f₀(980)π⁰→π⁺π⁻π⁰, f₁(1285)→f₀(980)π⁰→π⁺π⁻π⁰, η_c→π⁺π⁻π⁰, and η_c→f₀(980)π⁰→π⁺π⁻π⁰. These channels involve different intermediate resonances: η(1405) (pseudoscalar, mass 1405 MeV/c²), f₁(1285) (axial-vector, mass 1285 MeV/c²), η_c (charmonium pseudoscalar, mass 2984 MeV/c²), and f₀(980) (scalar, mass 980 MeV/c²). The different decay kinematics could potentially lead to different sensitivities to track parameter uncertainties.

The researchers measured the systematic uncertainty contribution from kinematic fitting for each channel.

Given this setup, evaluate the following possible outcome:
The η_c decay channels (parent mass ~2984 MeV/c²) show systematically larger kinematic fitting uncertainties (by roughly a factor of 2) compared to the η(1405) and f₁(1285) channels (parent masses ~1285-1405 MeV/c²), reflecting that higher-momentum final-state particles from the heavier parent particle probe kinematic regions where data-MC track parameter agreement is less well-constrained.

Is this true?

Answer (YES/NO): NO